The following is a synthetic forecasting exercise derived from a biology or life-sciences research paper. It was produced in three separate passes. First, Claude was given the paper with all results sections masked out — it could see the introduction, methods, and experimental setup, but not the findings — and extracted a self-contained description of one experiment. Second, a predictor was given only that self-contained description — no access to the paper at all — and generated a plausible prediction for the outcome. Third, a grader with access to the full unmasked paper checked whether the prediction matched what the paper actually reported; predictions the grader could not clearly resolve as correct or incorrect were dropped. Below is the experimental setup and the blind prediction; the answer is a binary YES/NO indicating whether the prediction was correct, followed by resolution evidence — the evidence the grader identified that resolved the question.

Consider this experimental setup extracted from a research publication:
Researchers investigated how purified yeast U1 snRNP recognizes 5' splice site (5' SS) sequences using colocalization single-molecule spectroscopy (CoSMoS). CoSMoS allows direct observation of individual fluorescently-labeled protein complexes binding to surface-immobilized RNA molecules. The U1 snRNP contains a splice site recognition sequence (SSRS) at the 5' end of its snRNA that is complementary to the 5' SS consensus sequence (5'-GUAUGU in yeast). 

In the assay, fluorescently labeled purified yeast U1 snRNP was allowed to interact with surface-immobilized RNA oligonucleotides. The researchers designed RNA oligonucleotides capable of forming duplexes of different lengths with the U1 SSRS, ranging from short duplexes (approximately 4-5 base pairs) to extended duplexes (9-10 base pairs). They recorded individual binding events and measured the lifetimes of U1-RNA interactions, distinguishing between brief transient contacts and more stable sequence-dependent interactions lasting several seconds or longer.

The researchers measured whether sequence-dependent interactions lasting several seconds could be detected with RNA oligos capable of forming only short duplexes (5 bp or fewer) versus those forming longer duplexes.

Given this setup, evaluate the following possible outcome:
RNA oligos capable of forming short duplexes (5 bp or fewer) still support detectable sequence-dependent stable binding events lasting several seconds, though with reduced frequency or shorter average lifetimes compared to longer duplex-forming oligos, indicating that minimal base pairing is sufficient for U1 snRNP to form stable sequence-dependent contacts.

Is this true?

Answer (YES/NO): NO